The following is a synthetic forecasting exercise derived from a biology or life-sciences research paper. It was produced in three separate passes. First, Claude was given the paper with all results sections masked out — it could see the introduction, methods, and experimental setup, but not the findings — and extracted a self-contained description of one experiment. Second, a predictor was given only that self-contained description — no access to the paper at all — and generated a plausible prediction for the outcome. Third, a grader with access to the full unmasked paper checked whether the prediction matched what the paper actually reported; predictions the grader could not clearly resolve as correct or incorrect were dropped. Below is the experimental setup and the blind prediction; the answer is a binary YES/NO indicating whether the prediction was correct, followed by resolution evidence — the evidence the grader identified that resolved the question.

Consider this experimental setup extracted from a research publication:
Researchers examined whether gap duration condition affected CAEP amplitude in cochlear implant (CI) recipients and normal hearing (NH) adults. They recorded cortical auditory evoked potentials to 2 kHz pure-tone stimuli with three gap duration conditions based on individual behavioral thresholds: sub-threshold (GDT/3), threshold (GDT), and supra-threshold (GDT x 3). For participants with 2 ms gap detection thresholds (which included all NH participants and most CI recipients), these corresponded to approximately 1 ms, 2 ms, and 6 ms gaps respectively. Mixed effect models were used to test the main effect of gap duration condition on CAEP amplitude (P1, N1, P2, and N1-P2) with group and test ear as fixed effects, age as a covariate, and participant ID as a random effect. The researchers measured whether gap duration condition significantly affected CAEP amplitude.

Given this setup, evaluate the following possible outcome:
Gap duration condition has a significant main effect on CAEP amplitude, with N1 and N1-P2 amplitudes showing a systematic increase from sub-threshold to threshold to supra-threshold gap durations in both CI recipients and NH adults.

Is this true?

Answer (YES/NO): NO